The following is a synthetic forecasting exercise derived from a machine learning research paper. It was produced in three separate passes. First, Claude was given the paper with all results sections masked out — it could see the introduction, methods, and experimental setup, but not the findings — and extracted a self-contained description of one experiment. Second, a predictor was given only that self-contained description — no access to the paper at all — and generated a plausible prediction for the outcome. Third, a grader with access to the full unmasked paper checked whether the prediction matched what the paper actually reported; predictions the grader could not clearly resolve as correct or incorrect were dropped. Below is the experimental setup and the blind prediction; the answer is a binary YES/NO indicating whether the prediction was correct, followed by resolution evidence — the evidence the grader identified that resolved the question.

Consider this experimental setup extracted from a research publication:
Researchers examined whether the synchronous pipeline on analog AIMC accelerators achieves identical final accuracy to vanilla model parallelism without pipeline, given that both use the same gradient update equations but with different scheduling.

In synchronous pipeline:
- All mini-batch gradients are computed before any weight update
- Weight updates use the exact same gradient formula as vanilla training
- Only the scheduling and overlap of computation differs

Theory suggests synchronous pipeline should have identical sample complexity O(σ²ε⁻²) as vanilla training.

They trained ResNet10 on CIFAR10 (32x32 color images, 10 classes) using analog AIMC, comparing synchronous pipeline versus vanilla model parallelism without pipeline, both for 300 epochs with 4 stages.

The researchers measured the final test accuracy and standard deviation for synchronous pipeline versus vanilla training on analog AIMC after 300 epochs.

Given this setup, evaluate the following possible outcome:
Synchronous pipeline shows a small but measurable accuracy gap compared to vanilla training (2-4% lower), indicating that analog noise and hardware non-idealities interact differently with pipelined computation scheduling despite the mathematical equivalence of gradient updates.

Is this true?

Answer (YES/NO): NO